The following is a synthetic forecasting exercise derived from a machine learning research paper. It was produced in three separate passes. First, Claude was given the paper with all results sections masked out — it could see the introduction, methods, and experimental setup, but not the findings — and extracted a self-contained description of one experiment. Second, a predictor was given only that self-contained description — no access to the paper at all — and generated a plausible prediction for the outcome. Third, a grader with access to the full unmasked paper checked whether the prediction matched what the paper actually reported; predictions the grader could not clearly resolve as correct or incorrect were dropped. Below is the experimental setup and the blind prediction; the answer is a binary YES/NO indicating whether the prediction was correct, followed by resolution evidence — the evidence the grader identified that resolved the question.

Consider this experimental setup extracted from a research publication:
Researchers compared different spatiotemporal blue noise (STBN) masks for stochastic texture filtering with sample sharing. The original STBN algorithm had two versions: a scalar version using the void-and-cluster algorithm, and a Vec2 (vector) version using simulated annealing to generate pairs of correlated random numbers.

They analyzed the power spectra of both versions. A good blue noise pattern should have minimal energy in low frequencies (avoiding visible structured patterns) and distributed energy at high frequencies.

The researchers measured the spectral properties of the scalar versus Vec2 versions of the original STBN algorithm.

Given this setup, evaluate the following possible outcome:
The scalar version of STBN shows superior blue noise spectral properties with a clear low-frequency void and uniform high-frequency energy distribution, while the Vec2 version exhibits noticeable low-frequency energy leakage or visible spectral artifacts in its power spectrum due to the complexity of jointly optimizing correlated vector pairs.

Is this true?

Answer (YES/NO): YES